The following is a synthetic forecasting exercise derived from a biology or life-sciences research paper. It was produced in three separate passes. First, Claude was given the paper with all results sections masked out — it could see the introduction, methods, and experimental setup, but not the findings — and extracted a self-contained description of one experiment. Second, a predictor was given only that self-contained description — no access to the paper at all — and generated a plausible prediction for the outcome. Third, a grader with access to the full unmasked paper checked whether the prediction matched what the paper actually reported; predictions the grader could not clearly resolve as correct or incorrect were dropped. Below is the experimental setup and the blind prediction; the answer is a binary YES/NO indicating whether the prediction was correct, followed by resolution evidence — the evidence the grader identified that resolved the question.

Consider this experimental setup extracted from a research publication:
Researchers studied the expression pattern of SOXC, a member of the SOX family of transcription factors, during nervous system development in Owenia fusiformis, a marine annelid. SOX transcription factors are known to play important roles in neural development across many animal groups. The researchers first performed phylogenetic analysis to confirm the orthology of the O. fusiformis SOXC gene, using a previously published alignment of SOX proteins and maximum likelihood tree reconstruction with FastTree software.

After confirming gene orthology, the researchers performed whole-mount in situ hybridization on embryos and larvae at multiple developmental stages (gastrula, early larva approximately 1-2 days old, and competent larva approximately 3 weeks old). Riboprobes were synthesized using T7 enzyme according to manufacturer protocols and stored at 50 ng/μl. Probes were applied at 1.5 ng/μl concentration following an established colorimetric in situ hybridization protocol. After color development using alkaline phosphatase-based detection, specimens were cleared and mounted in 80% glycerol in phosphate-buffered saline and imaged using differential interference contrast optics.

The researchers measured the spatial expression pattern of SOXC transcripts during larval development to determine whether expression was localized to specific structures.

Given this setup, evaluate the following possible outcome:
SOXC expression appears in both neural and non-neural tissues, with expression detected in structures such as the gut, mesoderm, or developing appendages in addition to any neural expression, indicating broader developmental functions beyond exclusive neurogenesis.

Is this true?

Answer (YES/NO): YES